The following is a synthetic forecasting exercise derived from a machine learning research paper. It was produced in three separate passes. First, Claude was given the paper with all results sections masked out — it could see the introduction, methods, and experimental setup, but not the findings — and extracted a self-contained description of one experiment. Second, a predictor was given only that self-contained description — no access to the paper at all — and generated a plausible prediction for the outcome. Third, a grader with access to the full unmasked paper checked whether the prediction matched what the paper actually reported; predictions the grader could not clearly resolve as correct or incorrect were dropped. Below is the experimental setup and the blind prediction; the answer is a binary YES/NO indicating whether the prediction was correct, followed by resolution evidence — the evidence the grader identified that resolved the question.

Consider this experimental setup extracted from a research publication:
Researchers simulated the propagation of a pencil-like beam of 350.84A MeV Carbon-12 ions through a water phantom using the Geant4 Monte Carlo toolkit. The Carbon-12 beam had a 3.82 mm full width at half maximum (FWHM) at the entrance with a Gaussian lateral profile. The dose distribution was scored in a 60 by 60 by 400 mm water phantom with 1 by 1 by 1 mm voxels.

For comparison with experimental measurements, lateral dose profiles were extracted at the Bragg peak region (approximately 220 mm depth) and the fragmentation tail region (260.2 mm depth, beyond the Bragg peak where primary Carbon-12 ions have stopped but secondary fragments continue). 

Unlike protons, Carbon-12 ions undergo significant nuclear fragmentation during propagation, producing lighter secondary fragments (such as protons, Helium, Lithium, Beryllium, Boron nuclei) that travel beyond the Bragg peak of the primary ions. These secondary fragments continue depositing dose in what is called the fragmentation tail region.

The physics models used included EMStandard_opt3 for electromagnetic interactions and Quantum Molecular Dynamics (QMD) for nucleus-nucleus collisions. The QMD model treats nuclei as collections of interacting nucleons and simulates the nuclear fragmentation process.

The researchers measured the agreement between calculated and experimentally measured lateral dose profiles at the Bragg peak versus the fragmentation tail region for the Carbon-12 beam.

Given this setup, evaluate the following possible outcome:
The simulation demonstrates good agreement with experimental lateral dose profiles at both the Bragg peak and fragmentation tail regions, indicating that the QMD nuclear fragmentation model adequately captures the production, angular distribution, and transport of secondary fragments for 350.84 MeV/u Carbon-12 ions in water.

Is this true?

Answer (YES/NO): YES